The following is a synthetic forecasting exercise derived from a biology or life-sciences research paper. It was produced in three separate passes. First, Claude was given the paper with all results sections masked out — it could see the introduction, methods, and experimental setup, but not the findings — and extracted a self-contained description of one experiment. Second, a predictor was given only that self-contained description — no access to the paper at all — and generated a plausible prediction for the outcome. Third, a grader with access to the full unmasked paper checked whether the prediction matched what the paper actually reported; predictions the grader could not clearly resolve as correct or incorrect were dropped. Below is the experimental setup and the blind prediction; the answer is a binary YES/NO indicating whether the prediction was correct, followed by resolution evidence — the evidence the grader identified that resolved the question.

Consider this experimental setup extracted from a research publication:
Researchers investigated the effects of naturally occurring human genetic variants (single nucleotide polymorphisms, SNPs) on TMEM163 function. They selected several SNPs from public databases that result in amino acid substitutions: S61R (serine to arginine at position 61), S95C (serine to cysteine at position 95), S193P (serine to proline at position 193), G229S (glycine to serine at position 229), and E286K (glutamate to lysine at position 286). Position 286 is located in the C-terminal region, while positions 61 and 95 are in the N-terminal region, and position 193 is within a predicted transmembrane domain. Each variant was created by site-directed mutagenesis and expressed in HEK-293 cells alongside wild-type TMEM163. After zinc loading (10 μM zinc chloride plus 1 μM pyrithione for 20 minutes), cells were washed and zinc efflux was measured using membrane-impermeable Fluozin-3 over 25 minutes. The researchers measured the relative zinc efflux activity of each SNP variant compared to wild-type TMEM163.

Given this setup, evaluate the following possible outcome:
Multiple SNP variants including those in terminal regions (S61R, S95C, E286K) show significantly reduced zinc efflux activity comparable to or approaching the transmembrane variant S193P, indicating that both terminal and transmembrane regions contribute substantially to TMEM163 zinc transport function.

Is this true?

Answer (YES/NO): YES